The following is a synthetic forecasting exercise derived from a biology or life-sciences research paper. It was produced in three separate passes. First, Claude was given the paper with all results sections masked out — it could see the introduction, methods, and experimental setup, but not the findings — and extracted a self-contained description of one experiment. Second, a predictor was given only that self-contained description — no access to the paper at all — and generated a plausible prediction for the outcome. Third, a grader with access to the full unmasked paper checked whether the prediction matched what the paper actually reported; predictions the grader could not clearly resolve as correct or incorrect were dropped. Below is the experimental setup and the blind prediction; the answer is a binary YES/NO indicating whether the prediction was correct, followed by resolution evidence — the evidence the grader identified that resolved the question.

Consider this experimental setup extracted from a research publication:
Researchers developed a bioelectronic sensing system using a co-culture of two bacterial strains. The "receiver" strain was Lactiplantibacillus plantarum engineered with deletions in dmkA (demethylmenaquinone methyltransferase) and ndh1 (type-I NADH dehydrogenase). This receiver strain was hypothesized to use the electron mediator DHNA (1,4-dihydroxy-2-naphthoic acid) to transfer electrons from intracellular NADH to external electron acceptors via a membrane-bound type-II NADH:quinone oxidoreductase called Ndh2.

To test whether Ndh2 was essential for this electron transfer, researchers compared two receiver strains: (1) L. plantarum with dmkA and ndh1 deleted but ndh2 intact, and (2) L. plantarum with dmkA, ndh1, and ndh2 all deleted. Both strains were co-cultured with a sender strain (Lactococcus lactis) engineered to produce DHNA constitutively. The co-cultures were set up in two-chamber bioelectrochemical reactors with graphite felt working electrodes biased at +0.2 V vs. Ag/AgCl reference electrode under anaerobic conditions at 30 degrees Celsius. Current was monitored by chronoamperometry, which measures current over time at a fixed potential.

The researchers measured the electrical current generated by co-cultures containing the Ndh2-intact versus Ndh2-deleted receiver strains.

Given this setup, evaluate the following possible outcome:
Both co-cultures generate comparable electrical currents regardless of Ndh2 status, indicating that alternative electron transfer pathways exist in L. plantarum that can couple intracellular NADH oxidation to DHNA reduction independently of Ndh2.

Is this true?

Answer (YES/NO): NO